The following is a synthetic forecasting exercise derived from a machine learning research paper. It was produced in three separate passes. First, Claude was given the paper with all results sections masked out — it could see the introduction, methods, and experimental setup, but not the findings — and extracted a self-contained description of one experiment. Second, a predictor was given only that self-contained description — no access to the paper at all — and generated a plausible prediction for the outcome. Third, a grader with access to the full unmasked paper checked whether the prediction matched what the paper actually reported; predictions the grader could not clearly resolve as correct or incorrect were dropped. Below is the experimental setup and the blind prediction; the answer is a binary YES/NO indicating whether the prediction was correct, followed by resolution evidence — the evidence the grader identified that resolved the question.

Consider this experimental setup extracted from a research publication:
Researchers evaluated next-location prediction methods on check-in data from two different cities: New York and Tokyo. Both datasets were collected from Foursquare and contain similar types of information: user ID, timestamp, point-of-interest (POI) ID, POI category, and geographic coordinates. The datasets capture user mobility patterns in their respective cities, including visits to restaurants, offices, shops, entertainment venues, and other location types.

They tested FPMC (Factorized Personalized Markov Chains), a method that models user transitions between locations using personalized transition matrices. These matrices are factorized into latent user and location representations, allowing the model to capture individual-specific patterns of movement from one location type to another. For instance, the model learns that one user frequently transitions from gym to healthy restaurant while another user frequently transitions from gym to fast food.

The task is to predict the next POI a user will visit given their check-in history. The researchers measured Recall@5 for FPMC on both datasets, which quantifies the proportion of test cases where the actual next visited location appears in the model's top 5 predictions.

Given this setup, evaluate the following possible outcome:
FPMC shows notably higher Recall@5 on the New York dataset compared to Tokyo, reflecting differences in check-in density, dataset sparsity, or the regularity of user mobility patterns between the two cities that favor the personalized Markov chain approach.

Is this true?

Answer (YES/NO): YES